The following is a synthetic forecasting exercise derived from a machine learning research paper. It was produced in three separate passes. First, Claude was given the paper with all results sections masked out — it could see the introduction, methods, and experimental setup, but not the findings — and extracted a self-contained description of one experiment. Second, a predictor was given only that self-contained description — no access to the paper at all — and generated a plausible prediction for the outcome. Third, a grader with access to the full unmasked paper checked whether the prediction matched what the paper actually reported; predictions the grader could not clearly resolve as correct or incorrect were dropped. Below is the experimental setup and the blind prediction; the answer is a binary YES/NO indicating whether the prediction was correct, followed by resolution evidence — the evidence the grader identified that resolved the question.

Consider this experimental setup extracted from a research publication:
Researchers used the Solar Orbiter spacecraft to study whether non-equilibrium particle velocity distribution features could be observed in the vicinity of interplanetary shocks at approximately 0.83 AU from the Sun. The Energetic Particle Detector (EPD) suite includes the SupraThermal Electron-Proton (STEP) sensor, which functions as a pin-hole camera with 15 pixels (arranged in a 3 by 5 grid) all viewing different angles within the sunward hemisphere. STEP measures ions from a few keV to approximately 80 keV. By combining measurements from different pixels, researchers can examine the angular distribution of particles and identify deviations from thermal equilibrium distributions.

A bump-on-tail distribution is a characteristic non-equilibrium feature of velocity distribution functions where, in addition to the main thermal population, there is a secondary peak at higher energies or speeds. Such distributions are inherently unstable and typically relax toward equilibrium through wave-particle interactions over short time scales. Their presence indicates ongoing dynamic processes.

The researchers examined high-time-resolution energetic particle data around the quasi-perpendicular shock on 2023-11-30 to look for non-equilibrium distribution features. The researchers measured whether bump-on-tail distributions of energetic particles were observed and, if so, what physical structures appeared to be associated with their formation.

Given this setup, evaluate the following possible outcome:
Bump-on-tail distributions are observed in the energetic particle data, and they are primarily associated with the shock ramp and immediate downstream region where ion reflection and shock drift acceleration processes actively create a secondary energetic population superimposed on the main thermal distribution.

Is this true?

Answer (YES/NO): NO